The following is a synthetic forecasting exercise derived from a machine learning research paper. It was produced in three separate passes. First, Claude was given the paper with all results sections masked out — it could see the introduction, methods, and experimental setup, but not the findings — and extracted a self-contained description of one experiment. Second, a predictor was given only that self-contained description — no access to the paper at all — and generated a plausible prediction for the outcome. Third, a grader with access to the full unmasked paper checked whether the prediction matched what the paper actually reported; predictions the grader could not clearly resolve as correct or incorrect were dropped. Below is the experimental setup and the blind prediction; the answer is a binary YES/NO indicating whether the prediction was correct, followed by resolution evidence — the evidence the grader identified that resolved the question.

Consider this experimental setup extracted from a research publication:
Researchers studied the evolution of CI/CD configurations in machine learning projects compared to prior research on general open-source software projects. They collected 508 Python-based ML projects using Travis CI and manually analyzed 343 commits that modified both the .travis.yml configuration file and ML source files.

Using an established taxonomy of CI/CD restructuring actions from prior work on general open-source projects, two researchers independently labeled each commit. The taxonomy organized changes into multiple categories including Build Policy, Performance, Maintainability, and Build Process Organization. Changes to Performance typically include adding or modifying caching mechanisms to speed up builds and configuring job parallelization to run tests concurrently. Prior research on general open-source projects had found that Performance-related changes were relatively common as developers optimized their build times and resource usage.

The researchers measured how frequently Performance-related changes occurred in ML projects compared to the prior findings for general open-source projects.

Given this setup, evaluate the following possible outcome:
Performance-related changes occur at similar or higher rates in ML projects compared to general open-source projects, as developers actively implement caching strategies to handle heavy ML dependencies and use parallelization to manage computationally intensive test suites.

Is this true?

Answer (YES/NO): NO